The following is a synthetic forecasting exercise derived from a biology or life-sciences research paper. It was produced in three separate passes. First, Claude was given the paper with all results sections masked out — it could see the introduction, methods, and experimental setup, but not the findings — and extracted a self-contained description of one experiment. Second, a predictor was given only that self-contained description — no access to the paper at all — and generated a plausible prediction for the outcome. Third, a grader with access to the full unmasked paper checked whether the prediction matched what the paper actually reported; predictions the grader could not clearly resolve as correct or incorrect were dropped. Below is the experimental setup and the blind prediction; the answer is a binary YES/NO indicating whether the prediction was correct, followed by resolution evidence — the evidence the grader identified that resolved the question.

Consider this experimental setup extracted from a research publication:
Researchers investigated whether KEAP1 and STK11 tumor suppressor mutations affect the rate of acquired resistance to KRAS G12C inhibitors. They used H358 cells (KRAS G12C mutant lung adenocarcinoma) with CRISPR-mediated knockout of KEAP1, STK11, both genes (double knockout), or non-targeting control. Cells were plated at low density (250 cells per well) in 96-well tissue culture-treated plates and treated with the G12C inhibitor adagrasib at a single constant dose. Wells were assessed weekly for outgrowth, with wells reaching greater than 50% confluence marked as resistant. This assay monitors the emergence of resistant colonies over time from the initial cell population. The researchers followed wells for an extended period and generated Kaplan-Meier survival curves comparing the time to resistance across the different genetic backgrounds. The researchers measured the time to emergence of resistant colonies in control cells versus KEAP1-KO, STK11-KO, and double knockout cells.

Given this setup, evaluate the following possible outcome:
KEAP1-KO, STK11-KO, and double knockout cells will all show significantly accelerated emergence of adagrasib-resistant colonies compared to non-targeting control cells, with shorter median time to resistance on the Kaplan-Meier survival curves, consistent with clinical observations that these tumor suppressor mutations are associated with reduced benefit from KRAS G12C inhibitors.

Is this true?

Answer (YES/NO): NO